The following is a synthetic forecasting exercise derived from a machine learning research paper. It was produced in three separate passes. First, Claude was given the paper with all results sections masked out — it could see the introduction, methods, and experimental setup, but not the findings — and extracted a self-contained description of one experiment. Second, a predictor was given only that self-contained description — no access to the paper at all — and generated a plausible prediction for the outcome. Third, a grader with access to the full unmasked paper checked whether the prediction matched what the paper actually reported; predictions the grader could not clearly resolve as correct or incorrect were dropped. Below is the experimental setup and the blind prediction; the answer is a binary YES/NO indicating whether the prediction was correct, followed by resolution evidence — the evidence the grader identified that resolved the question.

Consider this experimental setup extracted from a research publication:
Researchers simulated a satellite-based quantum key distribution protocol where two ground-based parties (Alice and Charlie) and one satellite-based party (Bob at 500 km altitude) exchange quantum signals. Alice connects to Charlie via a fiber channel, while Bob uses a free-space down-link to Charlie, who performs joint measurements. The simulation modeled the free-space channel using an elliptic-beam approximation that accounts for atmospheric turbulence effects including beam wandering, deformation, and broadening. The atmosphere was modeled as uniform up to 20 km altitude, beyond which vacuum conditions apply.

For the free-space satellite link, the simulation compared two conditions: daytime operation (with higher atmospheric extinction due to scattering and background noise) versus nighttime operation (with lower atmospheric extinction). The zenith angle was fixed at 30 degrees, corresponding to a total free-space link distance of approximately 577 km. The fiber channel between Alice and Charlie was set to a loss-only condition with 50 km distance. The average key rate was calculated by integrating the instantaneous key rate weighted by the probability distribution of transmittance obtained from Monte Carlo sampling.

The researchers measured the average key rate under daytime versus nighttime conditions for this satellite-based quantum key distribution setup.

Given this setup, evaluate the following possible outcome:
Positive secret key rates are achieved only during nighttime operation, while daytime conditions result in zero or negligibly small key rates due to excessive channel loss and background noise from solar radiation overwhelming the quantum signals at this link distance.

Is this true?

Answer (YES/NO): NO